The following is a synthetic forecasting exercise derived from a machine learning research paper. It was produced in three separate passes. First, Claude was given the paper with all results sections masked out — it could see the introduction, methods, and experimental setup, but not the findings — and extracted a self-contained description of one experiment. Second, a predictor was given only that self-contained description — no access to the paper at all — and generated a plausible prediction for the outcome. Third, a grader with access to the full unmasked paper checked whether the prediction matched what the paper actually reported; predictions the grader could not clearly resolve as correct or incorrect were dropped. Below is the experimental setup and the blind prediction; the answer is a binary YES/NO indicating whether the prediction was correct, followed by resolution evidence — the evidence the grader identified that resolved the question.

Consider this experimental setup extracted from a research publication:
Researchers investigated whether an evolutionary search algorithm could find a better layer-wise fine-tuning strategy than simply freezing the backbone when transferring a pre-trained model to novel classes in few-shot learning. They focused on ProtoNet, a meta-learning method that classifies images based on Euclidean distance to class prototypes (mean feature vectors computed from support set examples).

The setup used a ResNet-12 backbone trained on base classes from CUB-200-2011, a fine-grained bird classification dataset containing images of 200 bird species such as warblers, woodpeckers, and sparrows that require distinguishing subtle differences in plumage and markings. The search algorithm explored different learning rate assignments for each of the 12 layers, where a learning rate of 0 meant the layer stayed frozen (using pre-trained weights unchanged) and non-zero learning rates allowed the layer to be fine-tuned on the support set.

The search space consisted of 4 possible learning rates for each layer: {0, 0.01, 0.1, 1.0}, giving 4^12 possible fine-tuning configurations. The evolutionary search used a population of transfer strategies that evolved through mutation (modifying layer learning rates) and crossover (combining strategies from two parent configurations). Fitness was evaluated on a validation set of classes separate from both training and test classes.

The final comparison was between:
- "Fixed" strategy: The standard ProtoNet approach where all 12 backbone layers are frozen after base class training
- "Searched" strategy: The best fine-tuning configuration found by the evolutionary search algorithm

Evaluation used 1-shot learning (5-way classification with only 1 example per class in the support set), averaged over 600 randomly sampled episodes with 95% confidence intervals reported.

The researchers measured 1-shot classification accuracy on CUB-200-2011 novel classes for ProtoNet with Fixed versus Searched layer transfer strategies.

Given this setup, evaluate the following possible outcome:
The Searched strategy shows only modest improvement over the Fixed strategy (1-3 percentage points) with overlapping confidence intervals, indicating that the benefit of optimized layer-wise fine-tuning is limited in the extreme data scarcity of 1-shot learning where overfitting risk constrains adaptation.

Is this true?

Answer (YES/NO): NO